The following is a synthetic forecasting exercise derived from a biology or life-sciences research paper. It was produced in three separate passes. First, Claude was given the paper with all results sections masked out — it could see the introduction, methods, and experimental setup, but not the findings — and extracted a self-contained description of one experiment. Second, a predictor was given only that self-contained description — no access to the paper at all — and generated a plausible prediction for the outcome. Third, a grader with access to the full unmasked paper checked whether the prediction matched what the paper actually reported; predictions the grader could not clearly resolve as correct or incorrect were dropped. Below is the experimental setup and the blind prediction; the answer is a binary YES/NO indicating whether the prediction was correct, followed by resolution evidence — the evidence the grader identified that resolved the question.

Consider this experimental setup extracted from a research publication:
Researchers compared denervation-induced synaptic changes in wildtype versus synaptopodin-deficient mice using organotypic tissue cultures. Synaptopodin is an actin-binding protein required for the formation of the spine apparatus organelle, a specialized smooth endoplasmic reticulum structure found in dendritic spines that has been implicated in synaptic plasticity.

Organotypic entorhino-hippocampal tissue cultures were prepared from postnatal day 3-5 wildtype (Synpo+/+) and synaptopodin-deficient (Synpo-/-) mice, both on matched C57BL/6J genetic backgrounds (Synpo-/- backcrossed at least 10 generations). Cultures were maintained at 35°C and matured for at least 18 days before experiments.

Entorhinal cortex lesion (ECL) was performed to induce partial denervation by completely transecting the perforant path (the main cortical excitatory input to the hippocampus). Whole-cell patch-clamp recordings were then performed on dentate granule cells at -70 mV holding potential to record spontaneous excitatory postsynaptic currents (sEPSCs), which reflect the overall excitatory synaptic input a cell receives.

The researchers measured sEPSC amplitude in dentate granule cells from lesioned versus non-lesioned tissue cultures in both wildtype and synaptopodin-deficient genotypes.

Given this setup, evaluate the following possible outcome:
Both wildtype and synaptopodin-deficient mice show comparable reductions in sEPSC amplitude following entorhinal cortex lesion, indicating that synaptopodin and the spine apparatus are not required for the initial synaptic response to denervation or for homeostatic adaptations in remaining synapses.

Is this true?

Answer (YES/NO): NO